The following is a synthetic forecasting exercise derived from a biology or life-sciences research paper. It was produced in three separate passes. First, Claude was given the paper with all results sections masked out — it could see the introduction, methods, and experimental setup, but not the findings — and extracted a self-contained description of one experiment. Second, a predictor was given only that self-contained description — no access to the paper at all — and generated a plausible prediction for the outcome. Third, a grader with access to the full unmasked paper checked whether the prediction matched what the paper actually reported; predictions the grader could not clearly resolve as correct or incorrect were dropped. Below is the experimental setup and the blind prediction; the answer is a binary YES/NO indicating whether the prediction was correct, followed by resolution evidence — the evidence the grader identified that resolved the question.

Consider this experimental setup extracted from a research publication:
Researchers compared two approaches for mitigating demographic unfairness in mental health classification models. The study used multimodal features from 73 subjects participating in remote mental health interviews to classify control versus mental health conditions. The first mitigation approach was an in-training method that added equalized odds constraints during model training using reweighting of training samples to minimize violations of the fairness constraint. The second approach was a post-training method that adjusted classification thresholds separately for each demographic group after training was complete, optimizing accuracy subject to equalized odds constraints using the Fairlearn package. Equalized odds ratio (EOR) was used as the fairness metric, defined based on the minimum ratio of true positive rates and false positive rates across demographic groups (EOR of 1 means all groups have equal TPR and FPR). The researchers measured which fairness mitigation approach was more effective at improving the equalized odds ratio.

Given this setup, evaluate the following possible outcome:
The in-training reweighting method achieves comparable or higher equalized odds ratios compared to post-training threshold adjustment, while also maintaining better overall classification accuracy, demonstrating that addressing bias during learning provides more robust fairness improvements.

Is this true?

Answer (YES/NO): NO